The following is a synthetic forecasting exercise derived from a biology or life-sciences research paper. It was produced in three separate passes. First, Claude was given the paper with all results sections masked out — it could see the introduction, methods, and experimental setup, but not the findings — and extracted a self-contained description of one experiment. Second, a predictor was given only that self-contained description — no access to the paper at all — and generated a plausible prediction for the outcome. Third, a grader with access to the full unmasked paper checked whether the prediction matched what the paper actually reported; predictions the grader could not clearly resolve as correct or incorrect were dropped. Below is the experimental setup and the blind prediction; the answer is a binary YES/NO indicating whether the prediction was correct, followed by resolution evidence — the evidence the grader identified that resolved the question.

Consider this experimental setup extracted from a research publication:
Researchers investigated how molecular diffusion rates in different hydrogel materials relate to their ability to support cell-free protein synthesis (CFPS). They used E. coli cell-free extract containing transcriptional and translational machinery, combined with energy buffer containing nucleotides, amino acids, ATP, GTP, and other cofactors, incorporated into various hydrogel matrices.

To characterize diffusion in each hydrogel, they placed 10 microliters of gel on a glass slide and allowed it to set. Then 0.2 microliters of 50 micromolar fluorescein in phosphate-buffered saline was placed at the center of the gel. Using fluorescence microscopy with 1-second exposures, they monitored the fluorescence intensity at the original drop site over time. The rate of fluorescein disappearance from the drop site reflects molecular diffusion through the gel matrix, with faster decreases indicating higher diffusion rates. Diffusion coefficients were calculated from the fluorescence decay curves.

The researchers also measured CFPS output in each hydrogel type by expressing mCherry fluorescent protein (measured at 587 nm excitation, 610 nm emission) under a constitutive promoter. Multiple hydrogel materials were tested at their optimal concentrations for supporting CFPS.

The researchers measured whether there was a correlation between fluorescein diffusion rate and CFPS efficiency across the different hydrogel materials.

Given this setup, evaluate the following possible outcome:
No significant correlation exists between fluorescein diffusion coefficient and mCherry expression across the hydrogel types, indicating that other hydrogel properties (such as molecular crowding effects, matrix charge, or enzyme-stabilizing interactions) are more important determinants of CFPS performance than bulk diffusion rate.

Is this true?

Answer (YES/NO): NO